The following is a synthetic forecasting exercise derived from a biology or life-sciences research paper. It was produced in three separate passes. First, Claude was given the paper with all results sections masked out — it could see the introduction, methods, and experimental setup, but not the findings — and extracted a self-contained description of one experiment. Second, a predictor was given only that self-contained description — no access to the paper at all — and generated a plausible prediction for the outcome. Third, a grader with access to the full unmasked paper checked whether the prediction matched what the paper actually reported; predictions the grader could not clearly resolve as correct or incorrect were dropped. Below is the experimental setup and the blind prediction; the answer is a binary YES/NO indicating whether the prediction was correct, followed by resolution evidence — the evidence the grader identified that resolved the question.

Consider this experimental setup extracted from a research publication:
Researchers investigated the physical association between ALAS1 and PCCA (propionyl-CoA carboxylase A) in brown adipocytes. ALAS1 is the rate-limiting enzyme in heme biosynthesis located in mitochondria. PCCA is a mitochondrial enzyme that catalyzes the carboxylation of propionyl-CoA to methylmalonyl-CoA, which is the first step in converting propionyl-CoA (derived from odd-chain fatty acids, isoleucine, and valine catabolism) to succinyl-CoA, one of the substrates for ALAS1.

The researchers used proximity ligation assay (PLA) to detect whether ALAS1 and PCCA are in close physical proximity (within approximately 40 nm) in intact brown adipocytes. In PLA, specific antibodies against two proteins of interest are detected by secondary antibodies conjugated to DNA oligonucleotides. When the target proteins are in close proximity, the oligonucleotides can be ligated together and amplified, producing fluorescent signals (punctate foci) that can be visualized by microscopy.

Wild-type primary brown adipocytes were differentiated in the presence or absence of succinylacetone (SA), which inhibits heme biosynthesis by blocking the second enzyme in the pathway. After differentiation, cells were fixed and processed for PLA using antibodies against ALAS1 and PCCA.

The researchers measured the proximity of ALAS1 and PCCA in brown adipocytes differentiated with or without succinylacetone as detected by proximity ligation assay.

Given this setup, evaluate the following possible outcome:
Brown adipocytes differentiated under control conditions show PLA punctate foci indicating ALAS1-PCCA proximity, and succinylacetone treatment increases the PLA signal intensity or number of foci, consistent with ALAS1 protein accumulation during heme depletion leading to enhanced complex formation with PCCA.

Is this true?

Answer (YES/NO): YES